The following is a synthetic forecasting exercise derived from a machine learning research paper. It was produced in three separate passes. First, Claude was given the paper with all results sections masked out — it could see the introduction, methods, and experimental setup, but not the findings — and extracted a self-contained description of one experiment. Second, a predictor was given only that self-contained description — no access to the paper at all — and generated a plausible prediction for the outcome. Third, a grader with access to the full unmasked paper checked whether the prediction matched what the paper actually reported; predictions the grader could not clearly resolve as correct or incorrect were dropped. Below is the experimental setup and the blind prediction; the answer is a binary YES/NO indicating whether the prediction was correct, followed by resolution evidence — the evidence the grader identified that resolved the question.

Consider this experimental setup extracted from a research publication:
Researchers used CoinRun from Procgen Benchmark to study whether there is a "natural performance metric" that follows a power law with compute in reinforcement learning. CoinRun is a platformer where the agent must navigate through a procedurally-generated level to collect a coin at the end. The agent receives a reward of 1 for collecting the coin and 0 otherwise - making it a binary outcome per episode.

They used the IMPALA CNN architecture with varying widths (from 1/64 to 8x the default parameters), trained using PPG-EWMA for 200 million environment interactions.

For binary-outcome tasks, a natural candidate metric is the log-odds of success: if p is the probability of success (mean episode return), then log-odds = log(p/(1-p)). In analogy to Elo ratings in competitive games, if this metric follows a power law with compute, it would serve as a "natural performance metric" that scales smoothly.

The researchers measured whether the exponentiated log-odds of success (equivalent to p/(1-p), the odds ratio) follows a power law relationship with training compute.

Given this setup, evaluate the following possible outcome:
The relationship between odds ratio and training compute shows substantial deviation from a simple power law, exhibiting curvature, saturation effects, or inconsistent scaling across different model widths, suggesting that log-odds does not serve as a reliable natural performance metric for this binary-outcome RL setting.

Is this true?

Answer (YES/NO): NO